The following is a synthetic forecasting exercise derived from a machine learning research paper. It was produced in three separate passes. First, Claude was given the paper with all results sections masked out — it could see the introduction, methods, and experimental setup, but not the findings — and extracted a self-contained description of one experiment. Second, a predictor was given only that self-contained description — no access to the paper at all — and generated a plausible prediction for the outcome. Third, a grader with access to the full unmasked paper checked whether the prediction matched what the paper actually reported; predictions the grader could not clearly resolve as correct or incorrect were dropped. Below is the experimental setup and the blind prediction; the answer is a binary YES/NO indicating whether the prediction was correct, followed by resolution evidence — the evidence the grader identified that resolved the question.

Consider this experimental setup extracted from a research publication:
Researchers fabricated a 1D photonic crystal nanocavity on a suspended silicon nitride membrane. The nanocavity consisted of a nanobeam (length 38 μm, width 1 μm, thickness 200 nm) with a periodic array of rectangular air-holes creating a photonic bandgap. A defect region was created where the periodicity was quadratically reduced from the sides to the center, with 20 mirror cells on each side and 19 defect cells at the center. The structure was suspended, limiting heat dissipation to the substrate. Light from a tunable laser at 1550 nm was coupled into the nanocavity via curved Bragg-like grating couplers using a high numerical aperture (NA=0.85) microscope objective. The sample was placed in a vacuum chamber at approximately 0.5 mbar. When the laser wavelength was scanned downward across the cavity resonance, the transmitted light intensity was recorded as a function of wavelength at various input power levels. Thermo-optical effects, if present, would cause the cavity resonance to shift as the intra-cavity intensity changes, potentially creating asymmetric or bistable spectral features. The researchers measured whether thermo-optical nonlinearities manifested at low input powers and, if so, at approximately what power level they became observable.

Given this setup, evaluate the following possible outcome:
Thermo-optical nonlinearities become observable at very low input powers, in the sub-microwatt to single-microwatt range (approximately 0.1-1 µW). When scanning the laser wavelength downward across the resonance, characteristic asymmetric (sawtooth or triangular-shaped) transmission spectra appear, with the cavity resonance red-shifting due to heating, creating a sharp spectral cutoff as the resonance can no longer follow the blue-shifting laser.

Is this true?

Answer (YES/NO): NO